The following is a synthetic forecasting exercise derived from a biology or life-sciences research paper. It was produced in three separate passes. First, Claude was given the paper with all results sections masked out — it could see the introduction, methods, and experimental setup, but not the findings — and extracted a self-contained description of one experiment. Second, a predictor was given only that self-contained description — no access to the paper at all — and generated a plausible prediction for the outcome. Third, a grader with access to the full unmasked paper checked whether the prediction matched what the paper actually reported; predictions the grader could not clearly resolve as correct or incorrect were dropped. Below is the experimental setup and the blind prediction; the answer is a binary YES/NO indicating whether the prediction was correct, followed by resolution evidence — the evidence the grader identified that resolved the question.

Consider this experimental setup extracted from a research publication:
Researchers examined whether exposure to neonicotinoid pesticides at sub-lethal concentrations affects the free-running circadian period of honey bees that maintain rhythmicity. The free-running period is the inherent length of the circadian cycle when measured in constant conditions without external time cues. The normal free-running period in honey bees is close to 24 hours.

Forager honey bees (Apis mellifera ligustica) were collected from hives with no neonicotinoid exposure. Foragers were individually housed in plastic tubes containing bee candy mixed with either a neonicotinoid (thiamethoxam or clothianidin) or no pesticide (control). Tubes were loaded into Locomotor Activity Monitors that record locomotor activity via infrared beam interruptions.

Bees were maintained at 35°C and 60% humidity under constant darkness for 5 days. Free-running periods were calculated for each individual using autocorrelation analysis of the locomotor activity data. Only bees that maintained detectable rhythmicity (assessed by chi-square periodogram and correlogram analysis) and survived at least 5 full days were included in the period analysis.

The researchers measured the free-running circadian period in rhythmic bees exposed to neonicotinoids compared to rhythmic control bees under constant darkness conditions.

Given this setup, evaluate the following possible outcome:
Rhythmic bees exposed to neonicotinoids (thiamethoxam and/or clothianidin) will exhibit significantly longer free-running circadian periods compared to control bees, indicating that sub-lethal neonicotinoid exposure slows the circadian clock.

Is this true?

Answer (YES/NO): NO